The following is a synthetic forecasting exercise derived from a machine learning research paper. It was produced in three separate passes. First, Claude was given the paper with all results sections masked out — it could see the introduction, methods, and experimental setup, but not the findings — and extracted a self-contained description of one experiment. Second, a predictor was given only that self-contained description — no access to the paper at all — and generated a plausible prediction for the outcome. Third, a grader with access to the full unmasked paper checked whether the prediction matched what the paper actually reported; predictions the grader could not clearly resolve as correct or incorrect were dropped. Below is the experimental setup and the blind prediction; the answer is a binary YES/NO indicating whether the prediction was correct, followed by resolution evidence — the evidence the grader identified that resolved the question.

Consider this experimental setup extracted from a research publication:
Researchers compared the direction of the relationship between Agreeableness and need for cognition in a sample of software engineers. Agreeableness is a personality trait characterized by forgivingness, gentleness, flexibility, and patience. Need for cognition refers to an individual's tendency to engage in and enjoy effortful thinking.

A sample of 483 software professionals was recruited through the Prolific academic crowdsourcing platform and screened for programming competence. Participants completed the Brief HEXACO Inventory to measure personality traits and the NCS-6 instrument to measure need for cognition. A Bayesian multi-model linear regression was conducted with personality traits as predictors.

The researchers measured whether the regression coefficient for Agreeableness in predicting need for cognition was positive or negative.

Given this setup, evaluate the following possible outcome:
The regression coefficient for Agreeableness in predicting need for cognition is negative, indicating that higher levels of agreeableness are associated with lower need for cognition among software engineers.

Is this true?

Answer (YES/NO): YES